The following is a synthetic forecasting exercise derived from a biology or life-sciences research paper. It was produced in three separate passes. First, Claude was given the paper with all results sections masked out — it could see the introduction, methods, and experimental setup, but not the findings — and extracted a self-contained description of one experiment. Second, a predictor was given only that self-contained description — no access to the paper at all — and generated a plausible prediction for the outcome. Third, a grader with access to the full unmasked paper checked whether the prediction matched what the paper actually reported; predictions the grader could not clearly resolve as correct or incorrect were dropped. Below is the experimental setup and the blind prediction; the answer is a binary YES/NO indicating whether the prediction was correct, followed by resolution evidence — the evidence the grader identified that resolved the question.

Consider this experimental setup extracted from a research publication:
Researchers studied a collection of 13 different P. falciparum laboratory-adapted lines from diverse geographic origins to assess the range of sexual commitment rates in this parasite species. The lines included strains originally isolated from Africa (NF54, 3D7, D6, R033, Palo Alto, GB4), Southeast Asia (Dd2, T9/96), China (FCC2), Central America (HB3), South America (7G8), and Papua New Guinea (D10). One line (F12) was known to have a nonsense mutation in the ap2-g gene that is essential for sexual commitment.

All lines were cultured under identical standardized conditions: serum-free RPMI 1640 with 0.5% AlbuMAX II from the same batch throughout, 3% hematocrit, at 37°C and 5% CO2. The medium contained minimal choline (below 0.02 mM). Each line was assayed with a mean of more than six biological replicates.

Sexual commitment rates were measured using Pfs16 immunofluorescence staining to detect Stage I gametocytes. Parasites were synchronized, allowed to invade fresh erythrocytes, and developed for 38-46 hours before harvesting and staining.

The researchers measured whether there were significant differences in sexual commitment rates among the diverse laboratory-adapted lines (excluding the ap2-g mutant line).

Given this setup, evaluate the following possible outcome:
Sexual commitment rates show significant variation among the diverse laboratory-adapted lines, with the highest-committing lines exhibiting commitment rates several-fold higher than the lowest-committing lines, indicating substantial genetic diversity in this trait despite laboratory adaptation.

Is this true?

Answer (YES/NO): YES